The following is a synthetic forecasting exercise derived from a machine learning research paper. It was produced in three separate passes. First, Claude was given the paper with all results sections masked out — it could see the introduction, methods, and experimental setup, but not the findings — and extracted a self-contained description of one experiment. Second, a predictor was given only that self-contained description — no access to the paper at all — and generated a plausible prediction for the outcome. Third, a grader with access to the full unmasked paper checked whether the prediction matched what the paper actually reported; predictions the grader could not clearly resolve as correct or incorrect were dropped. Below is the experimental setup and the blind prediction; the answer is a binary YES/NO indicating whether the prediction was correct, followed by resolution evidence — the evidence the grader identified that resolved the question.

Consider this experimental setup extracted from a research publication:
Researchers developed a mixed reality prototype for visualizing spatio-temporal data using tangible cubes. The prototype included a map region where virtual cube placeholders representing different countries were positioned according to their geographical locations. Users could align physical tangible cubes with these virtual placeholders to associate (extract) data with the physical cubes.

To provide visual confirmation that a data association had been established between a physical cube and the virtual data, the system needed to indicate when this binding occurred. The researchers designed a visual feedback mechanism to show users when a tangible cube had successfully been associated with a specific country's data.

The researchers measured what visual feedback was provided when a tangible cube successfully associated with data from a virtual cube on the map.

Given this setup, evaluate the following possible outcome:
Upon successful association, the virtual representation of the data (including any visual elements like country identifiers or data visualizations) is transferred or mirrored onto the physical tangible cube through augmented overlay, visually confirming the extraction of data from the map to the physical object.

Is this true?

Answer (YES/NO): NO